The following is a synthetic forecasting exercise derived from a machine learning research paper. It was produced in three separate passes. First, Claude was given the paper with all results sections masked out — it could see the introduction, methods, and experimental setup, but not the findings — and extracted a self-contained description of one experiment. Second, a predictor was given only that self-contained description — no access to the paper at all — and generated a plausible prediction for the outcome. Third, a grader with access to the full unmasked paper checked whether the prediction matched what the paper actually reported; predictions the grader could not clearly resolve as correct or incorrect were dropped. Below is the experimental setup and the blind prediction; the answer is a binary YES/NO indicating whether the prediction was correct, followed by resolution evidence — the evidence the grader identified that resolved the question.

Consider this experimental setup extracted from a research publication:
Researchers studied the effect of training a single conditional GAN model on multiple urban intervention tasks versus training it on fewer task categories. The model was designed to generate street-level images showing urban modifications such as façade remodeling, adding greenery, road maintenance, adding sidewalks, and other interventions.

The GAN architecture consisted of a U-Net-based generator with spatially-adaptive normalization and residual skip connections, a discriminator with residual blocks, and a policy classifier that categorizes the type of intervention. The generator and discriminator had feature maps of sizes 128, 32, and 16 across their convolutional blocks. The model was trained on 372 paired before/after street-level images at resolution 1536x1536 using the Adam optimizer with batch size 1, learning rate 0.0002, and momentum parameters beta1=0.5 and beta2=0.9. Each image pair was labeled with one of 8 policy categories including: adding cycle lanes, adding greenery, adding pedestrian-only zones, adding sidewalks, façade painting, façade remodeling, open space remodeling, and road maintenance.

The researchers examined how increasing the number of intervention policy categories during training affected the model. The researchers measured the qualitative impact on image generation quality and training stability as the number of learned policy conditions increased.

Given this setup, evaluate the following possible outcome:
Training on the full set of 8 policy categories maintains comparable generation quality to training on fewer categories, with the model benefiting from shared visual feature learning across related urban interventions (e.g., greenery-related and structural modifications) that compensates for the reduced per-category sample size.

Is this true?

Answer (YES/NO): NO